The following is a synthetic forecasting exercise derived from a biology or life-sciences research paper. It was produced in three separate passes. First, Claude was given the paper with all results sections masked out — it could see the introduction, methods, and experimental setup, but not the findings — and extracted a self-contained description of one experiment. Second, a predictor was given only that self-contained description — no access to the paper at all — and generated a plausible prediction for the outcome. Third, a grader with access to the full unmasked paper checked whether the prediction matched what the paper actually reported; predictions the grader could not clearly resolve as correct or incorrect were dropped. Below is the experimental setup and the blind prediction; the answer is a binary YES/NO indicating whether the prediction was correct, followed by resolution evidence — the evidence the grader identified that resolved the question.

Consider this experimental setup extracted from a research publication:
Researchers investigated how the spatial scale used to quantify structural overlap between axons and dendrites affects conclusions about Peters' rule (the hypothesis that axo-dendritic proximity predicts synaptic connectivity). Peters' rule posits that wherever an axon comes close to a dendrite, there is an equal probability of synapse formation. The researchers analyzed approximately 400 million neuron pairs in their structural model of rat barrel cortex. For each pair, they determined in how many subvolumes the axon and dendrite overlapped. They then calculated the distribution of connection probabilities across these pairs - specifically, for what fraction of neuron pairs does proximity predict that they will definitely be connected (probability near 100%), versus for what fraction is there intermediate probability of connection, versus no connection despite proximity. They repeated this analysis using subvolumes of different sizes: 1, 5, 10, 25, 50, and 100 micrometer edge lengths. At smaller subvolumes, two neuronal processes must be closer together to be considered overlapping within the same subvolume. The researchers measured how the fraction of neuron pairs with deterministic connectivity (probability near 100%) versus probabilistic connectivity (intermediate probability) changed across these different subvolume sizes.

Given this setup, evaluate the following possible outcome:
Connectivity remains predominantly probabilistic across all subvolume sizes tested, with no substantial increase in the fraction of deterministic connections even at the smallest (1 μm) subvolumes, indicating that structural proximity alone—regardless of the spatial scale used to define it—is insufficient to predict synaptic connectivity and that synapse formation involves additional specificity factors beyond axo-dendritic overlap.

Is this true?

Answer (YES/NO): NO